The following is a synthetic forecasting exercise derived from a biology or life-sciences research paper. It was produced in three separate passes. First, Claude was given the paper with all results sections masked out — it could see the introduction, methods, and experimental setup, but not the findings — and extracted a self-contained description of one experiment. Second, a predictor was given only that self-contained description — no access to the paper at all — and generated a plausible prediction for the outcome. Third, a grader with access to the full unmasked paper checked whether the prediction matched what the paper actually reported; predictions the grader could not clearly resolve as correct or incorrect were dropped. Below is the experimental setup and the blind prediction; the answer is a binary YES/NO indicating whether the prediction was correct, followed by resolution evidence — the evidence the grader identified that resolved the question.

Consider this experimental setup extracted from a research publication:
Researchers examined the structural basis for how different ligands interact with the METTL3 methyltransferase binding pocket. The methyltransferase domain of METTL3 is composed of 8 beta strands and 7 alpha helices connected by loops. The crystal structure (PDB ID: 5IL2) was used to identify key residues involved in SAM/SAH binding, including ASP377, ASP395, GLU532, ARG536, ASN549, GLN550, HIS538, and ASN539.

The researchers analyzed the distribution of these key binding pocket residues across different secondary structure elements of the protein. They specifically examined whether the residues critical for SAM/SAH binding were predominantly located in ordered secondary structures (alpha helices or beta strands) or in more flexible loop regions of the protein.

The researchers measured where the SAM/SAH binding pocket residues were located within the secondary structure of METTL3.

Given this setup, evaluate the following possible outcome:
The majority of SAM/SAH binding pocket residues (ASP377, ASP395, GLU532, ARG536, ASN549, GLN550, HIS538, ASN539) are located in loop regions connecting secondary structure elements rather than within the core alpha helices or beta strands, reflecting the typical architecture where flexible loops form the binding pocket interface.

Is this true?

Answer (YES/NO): YES